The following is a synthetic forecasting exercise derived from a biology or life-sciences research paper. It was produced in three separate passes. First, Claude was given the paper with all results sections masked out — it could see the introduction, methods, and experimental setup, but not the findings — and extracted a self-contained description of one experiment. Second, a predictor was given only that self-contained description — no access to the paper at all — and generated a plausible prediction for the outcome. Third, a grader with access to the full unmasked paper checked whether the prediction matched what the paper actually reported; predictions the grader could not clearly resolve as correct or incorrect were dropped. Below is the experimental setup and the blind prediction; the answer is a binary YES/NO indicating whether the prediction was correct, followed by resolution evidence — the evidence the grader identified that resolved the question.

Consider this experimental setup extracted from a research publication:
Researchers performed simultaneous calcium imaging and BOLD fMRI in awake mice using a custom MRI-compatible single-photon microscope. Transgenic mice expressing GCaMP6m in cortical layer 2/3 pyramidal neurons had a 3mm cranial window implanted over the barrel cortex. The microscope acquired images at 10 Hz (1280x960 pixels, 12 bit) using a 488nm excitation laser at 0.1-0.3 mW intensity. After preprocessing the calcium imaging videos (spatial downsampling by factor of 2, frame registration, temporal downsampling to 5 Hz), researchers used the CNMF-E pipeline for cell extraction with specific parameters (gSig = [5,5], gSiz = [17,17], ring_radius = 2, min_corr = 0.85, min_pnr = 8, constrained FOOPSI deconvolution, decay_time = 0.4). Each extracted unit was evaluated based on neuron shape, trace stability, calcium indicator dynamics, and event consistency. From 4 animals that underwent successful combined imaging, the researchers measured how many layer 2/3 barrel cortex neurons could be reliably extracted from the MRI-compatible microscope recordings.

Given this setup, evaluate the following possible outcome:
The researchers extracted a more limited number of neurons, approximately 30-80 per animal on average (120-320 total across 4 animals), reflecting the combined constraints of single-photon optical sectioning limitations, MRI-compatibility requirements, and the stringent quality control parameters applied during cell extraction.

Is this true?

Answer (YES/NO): YES